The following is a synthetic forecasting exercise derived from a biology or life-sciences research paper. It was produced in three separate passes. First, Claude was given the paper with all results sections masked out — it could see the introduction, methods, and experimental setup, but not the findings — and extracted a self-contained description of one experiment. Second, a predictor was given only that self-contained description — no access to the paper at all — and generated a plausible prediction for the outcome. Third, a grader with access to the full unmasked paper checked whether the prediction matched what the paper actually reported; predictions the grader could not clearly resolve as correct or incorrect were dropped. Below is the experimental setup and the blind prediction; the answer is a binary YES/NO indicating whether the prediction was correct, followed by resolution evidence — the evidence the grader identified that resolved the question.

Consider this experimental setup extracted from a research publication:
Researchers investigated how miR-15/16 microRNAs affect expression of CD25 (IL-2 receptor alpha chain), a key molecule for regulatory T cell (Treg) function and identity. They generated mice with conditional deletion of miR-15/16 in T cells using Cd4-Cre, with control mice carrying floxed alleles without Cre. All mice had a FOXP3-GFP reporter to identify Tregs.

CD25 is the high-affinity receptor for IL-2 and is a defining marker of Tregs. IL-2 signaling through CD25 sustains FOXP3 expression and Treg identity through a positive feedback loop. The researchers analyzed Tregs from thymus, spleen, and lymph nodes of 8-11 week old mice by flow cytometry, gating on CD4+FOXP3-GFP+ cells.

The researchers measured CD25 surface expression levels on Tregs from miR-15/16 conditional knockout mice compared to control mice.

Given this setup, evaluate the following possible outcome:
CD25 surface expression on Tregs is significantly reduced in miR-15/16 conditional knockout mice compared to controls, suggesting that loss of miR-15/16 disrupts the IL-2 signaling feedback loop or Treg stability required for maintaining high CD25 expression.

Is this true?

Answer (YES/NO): YES